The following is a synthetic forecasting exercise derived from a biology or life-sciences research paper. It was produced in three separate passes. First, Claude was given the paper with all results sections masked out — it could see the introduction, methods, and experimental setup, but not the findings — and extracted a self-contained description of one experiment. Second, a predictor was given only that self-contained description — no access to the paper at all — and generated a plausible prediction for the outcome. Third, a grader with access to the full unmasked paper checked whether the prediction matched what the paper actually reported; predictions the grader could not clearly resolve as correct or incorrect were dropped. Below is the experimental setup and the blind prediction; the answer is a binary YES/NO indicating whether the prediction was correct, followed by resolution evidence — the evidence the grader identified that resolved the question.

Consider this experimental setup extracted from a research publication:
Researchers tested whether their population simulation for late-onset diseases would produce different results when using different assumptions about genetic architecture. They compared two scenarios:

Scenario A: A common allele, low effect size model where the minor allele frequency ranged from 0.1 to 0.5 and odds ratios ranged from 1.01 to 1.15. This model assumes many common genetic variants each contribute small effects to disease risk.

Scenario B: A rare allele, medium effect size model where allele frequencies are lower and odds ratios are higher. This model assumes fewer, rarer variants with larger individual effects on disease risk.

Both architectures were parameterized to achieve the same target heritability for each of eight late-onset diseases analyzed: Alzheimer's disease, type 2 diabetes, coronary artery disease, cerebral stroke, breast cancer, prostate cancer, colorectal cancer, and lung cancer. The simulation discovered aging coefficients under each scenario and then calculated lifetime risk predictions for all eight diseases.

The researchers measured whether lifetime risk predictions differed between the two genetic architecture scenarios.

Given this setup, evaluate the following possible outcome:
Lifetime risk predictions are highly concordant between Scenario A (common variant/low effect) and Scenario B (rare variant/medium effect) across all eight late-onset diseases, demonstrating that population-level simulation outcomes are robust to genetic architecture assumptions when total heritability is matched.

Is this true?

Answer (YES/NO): YES